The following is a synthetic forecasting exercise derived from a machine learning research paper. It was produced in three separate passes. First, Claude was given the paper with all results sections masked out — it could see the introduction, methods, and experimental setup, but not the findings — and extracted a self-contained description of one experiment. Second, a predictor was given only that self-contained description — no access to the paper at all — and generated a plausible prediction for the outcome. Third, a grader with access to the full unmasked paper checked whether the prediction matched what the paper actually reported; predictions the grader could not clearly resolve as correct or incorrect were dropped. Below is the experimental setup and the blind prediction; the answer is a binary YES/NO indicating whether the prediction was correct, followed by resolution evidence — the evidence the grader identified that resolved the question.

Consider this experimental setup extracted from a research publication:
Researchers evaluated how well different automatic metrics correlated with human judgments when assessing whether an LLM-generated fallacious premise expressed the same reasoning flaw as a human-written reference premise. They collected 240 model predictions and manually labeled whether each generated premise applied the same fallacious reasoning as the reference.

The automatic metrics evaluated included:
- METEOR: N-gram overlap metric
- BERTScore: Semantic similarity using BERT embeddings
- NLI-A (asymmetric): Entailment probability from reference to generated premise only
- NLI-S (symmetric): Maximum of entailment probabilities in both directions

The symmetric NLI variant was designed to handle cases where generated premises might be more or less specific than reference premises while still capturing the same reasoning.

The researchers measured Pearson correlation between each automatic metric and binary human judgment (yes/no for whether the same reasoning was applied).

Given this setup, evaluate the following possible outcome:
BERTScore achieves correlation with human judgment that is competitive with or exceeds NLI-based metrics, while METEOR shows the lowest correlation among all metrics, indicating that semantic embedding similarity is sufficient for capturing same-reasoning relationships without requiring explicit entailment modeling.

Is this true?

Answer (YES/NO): NO